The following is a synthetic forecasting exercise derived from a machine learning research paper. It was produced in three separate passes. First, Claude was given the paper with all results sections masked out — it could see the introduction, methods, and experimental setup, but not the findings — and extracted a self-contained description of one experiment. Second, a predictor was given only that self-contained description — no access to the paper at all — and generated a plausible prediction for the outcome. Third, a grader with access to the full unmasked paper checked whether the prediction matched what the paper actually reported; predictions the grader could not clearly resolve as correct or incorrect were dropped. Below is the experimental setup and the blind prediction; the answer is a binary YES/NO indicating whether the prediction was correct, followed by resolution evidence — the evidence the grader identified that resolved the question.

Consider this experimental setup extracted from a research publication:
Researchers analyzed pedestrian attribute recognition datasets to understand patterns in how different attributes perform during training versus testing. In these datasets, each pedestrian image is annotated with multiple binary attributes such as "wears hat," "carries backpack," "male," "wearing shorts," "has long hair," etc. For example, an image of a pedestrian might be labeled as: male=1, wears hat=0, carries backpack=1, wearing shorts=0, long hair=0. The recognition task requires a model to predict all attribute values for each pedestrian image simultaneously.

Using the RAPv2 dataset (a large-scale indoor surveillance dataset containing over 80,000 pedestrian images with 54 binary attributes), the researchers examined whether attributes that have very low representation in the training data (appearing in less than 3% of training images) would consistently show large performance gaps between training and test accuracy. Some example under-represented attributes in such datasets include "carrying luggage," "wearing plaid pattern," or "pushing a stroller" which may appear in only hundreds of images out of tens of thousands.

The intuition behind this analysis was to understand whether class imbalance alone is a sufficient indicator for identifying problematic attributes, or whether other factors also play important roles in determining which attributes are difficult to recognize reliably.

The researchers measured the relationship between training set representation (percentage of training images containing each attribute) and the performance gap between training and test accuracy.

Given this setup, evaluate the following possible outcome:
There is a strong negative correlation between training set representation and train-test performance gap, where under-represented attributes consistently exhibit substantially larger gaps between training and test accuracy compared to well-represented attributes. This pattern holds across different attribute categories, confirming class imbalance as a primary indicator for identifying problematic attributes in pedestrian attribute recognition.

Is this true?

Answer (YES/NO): NO